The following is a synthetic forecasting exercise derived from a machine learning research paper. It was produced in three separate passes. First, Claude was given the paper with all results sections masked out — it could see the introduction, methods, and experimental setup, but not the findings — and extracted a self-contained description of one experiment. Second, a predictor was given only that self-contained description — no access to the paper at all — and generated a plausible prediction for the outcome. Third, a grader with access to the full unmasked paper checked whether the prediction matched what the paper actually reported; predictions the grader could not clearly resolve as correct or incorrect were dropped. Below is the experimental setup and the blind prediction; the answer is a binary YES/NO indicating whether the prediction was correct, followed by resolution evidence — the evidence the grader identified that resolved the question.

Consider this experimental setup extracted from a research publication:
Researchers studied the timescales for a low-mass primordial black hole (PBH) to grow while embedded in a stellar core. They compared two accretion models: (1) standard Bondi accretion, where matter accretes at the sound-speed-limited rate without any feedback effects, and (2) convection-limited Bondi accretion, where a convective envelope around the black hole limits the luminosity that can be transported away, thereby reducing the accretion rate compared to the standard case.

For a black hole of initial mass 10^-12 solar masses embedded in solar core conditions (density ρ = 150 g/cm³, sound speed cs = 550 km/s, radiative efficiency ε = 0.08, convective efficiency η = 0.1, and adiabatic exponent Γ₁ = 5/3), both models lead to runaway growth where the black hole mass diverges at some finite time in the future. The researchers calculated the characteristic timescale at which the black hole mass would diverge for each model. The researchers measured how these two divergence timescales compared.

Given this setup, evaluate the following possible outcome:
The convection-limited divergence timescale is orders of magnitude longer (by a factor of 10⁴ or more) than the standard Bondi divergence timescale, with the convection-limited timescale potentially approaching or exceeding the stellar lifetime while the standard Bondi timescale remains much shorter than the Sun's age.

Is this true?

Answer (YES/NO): YES